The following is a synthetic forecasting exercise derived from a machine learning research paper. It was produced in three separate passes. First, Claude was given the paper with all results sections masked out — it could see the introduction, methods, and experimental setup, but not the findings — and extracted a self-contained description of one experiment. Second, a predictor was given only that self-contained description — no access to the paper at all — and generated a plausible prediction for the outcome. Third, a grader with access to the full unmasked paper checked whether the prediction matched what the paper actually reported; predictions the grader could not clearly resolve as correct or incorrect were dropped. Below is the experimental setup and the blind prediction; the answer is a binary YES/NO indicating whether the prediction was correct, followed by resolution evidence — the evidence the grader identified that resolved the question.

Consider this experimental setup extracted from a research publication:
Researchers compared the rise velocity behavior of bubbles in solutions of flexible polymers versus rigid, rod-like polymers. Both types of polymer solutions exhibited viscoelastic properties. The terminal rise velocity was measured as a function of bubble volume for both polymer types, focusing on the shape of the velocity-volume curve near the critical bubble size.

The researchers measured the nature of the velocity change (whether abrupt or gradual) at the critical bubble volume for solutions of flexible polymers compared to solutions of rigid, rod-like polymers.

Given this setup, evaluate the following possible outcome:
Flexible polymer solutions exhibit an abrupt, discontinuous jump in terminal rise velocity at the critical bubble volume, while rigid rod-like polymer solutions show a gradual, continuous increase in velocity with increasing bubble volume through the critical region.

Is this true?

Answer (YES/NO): YES